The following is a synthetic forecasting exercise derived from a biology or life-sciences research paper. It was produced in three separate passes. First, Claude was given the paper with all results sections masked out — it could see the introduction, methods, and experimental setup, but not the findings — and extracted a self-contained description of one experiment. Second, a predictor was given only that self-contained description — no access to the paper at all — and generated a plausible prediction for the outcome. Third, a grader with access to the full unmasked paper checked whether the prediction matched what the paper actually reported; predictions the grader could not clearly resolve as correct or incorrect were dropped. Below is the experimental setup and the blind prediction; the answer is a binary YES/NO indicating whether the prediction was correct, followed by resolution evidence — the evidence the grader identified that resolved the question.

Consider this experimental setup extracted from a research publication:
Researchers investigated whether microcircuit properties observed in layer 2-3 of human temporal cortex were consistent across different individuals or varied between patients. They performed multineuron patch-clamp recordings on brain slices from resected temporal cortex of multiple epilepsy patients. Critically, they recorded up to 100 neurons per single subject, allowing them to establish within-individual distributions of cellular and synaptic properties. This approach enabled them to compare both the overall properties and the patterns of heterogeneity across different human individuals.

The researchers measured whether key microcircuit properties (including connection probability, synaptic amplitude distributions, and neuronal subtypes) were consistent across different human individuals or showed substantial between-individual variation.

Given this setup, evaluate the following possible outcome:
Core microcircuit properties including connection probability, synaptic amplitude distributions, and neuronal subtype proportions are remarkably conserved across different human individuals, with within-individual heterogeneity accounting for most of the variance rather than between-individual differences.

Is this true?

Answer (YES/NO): YES